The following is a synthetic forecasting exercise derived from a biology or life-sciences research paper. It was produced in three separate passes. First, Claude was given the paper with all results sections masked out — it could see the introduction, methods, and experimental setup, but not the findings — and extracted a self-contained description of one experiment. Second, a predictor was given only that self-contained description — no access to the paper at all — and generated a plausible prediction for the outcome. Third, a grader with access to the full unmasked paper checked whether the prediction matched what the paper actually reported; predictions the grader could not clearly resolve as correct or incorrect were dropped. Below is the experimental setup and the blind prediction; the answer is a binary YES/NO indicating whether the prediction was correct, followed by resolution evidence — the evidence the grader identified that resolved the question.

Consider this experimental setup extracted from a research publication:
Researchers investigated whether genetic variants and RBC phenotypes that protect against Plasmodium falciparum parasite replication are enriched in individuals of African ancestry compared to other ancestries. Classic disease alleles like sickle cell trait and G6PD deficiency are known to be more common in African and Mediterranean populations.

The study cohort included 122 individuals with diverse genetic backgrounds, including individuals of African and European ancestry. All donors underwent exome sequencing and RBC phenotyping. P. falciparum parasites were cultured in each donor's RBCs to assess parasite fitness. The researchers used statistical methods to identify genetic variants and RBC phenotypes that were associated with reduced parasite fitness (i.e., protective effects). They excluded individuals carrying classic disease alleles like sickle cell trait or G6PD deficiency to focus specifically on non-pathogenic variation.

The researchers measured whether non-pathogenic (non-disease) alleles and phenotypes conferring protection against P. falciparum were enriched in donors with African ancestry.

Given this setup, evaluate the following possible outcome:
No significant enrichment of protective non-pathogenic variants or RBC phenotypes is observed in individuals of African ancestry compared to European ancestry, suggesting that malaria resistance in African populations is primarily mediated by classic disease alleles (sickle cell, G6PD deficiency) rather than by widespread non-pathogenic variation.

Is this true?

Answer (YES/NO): YES